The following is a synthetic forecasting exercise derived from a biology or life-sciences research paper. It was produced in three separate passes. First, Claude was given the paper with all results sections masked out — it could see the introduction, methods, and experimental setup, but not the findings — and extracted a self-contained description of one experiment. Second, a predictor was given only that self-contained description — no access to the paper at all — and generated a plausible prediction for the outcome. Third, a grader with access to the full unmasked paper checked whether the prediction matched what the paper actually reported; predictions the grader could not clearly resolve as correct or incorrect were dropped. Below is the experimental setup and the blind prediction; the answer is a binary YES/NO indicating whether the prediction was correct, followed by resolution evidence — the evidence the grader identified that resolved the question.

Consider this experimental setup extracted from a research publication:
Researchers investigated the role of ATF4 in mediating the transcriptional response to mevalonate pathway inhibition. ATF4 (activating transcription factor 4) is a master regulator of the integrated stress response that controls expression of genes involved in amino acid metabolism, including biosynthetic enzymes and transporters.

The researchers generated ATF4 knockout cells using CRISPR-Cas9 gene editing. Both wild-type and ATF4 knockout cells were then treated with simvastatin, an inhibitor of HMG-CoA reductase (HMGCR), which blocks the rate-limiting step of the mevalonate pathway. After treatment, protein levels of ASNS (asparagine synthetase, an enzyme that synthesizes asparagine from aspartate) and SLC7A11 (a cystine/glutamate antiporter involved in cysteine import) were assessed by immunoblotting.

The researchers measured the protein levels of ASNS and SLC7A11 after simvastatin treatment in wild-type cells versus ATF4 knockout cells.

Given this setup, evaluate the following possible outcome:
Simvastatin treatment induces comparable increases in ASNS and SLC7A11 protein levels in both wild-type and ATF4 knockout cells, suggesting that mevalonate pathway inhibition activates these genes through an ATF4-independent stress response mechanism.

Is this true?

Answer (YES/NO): NO